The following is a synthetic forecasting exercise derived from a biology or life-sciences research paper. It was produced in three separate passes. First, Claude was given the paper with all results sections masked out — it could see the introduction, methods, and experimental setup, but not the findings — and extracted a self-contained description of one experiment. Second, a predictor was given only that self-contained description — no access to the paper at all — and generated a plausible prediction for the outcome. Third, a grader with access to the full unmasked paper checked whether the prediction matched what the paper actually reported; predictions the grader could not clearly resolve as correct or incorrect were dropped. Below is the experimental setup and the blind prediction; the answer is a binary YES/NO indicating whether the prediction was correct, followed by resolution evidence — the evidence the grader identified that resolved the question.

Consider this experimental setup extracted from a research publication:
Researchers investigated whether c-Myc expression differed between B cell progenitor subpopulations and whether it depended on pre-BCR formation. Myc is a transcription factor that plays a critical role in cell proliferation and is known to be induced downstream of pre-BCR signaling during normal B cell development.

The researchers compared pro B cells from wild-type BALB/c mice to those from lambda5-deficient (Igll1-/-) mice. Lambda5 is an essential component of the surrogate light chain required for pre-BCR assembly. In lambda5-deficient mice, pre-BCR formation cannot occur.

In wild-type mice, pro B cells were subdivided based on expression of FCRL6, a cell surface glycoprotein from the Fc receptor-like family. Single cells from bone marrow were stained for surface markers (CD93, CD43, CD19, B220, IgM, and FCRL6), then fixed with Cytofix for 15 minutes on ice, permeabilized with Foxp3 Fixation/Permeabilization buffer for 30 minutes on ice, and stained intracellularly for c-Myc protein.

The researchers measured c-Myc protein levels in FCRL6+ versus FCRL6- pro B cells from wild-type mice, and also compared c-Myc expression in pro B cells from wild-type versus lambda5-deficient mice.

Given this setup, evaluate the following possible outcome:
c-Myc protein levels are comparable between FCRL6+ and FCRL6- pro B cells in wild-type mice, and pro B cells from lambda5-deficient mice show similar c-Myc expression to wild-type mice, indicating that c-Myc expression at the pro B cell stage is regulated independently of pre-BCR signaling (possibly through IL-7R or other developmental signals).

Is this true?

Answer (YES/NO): NO